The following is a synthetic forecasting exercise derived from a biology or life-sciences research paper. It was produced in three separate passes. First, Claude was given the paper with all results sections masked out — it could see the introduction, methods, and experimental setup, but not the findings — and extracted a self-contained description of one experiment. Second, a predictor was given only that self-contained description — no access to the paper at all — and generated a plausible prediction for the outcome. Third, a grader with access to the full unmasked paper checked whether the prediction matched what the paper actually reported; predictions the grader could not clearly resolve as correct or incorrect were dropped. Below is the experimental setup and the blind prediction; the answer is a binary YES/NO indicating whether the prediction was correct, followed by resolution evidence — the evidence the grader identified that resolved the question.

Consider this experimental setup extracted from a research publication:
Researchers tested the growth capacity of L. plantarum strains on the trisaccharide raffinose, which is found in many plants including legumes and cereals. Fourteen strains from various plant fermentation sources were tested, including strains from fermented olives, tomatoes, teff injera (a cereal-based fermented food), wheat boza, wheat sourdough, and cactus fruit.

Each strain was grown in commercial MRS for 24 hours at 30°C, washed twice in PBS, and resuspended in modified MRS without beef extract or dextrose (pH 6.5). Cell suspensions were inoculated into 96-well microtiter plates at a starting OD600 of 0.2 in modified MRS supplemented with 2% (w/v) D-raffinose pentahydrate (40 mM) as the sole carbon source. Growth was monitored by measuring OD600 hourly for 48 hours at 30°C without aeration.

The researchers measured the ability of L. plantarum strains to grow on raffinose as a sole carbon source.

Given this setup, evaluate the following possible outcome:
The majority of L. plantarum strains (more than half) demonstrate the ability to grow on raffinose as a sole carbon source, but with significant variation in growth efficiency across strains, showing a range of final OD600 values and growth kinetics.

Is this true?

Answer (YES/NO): NO